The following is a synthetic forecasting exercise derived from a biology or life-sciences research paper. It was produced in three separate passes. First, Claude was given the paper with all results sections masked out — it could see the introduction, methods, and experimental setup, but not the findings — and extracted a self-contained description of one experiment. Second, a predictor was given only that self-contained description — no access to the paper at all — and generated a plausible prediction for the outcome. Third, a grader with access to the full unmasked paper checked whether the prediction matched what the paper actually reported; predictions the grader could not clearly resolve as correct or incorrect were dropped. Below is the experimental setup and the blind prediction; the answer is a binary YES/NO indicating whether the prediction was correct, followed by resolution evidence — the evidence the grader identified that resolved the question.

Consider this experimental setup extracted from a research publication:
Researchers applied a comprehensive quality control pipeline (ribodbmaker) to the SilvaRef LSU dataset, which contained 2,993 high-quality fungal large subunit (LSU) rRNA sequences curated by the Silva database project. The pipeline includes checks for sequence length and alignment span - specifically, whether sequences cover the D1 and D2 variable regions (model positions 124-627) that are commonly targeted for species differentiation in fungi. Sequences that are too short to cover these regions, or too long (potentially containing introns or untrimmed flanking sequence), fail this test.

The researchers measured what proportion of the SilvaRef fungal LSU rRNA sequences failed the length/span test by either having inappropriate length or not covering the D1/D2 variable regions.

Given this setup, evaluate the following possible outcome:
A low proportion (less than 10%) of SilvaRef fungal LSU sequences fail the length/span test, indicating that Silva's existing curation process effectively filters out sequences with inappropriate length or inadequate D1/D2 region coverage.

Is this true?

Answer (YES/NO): NO